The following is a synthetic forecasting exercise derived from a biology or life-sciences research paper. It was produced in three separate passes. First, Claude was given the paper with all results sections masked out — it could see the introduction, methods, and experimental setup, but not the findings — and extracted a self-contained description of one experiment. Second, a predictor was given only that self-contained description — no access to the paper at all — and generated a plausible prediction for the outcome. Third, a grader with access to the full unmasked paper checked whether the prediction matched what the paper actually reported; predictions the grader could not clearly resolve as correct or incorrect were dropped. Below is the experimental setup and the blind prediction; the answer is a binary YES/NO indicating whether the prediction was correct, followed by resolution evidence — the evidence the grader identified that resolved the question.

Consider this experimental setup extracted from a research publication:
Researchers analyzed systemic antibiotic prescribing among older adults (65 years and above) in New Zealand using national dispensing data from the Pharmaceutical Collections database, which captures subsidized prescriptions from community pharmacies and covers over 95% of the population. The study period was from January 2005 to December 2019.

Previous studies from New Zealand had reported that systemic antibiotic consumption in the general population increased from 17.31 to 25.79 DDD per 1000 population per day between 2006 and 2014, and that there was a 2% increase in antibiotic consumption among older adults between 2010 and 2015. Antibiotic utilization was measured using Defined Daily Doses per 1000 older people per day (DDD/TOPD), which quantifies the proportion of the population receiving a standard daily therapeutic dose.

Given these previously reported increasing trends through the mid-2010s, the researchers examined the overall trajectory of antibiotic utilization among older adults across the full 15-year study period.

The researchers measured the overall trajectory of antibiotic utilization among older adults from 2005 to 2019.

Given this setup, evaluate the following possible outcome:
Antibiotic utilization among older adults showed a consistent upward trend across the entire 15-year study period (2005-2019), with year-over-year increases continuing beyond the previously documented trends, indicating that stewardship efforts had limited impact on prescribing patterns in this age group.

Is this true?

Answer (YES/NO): NO